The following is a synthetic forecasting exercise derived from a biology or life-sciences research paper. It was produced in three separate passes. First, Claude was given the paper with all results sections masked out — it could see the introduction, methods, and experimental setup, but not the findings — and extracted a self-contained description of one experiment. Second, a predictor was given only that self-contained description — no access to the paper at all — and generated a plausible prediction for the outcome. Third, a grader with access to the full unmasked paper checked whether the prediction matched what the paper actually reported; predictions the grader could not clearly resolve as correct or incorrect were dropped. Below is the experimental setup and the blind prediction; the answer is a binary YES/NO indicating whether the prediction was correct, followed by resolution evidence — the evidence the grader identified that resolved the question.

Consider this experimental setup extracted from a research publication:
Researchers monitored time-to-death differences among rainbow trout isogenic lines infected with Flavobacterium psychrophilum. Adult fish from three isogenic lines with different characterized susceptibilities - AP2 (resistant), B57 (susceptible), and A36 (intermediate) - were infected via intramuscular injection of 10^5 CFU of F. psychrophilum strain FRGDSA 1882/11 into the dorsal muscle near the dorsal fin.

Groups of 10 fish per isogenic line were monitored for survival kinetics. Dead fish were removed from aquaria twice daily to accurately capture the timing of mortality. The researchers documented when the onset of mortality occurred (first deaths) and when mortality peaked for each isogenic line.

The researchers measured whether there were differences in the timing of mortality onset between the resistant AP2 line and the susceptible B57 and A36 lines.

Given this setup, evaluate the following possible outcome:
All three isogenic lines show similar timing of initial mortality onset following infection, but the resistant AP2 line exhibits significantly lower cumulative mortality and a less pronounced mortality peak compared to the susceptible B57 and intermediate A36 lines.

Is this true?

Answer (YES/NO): NO